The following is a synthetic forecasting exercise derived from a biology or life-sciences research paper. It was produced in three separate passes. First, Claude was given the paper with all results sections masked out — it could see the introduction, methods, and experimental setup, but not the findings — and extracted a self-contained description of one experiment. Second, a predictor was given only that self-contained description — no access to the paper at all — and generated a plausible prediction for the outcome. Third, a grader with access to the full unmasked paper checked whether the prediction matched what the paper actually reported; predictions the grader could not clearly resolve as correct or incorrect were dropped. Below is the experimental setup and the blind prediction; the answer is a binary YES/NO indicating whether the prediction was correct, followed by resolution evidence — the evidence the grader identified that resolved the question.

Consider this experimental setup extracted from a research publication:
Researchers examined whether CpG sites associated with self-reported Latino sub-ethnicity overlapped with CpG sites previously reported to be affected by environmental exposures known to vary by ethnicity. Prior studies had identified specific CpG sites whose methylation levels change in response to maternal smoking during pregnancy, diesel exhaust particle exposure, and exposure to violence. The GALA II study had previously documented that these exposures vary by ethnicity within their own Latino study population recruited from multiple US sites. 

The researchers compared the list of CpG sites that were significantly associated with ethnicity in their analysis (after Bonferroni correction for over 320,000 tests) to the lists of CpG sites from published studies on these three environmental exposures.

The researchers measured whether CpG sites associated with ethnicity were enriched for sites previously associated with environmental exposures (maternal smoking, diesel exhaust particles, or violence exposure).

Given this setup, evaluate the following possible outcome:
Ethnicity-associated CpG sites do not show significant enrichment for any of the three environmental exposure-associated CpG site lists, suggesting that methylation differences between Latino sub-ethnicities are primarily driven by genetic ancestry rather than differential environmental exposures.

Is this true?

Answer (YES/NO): NO